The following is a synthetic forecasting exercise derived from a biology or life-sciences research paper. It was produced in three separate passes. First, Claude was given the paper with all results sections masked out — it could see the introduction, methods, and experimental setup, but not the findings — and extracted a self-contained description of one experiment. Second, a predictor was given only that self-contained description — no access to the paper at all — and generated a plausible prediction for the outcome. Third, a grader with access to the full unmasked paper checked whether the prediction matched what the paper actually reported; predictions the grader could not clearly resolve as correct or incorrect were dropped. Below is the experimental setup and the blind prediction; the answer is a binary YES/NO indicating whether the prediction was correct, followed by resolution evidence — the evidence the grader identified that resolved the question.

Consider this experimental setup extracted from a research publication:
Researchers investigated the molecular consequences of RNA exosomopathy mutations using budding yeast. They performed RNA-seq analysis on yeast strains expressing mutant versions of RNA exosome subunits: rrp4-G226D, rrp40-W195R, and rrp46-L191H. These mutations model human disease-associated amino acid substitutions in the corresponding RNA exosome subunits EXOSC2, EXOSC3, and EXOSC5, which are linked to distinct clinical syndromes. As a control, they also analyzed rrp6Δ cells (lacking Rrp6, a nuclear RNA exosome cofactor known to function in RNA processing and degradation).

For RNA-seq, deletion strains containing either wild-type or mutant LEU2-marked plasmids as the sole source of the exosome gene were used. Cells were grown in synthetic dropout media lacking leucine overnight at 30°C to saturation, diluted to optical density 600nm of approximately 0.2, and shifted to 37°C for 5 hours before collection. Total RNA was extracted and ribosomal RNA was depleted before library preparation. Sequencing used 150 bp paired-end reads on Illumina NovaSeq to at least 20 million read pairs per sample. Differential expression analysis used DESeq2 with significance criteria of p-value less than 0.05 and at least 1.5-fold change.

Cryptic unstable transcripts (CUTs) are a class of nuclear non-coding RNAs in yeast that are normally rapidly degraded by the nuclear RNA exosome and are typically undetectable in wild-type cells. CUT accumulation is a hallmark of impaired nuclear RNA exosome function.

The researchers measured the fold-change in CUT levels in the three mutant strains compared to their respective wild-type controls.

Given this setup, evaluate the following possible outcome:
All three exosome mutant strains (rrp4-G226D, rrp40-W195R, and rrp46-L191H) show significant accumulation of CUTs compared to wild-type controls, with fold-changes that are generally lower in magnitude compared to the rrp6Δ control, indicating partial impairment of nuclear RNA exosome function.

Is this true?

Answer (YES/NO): YES